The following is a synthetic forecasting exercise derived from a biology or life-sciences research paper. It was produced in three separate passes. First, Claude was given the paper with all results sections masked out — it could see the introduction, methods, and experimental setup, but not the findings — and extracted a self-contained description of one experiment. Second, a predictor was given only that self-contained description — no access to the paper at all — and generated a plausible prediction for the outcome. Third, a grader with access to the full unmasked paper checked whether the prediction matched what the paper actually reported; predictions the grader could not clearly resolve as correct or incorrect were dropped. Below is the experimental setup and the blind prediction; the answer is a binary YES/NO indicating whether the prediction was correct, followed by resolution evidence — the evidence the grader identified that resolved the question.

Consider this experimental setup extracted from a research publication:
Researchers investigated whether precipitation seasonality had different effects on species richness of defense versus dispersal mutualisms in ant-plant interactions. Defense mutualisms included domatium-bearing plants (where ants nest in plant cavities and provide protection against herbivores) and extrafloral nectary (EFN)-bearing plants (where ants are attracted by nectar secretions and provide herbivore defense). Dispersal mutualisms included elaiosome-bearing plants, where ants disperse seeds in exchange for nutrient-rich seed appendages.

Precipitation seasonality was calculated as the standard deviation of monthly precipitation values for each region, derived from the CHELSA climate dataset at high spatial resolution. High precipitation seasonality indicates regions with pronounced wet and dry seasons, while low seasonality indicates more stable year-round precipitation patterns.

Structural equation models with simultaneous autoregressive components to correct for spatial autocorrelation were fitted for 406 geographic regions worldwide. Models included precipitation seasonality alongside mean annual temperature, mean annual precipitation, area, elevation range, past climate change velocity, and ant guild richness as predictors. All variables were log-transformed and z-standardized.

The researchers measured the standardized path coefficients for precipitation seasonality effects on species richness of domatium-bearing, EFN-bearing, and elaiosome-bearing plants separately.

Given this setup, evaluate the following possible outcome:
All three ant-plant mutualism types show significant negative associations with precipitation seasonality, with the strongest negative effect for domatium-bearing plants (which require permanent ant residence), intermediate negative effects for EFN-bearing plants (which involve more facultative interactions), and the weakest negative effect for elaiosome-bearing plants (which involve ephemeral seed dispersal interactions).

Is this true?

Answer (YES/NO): NO